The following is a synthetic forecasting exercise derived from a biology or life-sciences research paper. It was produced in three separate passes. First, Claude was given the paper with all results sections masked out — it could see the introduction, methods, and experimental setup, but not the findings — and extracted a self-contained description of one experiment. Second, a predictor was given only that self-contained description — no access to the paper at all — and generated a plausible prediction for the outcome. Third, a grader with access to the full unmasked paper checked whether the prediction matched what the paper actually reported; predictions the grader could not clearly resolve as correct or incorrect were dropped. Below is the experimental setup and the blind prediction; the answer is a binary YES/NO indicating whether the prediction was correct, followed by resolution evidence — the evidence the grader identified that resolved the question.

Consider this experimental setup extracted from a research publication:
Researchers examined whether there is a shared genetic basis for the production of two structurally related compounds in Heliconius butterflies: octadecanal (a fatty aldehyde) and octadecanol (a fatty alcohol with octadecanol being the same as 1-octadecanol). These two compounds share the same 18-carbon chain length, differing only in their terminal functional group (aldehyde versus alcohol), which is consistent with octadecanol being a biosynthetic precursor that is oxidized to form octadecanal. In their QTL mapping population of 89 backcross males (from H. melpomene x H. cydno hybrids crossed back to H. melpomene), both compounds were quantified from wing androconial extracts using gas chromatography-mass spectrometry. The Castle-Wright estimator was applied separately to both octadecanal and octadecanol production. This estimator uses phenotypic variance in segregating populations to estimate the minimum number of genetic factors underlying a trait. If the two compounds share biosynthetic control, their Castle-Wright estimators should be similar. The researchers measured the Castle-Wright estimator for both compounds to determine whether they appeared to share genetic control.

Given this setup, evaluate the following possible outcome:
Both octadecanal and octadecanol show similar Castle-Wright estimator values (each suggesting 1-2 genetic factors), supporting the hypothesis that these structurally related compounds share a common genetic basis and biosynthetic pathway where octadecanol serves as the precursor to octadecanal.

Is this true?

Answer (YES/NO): YES